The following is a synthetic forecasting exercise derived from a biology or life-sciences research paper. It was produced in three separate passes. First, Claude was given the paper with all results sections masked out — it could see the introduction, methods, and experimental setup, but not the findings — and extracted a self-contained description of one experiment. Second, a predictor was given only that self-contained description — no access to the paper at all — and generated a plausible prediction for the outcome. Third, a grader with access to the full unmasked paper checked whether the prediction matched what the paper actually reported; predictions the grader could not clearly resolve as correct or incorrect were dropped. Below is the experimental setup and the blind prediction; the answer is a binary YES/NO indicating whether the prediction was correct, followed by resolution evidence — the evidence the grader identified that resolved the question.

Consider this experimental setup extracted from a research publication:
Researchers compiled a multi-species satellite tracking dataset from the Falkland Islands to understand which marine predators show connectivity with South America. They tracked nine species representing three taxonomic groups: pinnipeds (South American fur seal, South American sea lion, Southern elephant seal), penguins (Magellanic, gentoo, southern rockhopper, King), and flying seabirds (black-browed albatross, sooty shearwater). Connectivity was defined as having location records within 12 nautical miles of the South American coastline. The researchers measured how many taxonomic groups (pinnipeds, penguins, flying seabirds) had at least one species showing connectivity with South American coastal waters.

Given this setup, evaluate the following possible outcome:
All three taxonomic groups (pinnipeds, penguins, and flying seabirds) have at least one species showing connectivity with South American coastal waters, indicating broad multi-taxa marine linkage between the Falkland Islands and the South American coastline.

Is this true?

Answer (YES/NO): YES